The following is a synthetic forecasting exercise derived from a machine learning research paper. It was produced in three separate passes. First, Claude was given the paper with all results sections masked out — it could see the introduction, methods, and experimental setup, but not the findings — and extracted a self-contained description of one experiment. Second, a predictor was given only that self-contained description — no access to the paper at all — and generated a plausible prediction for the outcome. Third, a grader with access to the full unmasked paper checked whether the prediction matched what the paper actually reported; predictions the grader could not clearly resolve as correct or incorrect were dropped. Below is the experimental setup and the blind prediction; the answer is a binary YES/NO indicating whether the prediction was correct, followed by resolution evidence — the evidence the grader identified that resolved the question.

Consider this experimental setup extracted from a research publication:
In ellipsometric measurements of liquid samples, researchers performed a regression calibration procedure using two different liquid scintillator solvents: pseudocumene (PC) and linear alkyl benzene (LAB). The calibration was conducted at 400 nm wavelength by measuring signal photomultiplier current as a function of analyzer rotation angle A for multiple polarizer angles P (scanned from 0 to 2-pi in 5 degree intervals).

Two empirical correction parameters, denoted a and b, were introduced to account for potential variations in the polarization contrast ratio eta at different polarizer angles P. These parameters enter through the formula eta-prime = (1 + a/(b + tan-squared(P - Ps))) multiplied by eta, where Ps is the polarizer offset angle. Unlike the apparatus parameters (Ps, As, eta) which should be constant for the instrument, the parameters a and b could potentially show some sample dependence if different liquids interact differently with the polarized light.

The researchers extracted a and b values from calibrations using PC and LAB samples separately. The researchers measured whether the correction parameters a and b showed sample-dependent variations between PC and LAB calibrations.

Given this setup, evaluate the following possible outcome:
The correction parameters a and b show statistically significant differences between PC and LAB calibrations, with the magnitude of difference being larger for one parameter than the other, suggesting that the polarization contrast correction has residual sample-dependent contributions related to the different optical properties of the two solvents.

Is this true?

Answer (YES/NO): YES